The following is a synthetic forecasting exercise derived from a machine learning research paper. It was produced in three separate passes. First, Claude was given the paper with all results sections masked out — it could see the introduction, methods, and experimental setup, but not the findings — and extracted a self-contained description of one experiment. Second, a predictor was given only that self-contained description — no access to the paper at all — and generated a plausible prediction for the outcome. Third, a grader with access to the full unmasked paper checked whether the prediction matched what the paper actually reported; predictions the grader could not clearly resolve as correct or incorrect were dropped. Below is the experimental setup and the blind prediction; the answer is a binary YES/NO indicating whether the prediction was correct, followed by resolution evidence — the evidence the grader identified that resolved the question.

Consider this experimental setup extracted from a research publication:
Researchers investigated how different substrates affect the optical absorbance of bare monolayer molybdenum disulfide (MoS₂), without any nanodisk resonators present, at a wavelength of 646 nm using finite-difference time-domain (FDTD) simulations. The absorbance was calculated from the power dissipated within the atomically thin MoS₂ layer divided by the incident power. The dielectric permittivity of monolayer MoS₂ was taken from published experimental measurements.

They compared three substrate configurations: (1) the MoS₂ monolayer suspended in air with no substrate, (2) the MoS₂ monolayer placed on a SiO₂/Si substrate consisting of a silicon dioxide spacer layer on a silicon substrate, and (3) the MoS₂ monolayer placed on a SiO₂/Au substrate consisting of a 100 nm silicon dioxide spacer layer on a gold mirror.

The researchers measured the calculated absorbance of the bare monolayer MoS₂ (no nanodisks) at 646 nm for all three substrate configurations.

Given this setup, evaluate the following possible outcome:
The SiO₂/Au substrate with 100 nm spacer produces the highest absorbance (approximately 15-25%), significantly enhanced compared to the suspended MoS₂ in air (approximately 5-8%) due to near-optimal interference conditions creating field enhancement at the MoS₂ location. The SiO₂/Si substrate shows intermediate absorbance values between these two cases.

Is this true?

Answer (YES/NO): NO